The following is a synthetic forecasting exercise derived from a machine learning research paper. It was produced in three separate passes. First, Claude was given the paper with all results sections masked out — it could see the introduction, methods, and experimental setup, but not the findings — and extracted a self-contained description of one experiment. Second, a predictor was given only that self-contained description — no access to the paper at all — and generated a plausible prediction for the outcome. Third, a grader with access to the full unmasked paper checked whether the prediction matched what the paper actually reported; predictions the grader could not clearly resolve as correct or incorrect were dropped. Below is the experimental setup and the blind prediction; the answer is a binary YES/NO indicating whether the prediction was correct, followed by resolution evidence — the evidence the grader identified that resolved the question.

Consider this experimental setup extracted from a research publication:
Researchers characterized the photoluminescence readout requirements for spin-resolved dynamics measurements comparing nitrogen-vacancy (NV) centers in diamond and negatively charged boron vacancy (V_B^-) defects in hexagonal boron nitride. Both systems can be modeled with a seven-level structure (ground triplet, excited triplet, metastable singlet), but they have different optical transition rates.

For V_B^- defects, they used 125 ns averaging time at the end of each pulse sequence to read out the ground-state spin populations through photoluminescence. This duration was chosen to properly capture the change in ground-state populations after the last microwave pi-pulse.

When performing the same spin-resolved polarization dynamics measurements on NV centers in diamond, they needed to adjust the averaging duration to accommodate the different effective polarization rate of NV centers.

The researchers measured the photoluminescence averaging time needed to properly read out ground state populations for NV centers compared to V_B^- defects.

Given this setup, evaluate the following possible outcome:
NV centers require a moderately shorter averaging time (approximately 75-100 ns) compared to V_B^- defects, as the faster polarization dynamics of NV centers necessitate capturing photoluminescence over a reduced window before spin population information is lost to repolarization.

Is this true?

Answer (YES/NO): NO